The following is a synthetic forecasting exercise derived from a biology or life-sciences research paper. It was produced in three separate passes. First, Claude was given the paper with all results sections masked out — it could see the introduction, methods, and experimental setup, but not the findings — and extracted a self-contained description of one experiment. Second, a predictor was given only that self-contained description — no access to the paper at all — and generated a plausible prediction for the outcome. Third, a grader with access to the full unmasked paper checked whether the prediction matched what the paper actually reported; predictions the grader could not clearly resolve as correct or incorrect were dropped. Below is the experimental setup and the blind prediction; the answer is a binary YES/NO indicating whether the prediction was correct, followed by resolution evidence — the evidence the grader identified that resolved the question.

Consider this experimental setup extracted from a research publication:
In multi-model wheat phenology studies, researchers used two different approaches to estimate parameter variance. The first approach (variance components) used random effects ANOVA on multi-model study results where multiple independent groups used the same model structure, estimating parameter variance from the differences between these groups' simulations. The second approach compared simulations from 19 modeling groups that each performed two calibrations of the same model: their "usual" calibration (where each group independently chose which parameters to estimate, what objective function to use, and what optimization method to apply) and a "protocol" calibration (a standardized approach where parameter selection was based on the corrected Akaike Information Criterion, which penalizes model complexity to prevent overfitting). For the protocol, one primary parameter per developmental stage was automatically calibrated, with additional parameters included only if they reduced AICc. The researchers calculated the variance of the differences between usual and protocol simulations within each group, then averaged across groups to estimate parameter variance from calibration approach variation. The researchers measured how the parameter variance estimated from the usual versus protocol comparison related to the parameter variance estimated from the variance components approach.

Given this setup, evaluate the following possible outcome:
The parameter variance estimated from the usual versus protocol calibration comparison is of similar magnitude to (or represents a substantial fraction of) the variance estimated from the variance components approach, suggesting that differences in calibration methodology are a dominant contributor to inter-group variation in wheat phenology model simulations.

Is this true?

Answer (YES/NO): YES